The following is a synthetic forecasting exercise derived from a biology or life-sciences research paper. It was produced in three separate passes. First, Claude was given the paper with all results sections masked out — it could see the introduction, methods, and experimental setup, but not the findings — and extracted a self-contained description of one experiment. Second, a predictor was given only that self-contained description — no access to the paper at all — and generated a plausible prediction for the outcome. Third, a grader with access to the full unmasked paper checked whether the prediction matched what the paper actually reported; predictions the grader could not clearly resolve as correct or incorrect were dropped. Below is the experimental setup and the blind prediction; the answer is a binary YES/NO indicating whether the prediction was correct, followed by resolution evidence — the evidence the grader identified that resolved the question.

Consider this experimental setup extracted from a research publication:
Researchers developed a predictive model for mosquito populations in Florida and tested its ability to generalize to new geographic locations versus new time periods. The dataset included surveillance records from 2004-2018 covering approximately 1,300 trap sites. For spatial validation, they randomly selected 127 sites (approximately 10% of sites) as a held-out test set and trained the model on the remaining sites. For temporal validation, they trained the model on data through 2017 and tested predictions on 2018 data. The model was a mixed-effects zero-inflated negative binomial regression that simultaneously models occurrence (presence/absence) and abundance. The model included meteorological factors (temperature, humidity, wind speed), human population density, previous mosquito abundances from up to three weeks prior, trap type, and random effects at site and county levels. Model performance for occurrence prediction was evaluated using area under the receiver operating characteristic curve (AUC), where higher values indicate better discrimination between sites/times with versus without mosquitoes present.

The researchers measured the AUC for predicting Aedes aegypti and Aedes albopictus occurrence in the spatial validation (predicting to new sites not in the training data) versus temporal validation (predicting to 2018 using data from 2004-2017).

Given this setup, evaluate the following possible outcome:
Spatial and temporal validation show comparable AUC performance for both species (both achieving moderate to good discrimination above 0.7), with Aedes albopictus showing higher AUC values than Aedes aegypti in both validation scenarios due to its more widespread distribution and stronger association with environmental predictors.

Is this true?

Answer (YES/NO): NO